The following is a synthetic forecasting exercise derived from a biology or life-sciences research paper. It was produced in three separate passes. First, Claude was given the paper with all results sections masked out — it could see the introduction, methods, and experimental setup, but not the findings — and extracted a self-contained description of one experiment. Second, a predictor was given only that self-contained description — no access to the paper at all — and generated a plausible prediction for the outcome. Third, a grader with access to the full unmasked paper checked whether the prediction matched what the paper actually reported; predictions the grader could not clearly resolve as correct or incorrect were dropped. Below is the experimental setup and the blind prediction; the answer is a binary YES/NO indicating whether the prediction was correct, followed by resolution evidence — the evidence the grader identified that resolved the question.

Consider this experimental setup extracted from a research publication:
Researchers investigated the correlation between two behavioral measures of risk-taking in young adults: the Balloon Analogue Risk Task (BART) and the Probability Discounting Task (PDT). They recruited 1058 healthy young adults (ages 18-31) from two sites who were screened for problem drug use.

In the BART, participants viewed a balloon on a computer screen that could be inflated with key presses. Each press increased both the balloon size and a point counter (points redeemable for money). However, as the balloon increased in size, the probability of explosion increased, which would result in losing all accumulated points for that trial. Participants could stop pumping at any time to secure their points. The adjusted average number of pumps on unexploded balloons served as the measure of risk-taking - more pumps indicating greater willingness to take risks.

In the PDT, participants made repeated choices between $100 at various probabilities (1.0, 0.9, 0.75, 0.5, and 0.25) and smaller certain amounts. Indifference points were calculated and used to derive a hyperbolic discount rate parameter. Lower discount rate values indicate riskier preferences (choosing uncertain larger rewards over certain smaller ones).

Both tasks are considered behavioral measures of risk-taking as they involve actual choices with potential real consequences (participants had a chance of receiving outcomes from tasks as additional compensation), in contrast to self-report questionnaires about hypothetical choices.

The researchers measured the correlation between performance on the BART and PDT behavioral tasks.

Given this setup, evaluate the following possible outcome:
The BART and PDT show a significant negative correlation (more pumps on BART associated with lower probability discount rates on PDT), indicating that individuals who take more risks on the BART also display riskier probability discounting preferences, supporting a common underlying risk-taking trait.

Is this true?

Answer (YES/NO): NO